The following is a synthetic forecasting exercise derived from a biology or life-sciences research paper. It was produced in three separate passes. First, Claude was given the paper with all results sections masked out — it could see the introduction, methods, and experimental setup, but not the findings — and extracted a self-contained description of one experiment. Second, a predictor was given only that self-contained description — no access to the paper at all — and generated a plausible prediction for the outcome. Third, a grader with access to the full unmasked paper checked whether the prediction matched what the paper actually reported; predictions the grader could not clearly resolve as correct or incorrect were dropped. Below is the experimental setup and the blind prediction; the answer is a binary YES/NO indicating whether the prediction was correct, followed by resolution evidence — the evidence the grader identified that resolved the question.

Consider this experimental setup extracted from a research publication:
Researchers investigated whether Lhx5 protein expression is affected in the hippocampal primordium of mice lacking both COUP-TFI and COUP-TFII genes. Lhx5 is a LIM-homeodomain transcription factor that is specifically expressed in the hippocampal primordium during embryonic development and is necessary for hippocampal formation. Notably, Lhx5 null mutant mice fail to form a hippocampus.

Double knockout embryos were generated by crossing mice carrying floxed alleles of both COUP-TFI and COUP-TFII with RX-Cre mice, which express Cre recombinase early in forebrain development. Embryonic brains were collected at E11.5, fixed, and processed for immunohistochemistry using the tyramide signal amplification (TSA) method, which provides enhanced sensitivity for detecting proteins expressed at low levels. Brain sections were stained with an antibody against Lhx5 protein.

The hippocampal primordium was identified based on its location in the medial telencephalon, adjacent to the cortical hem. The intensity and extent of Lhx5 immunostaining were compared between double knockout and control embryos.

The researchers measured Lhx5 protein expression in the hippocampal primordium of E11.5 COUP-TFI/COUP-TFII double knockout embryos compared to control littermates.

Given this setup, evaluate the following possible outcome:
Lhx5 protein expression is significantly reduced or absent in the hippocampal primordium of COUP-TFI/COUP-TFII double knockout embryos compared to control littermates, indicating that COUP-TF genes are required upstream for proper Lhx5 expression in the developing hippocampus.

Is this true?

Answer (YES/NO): YES